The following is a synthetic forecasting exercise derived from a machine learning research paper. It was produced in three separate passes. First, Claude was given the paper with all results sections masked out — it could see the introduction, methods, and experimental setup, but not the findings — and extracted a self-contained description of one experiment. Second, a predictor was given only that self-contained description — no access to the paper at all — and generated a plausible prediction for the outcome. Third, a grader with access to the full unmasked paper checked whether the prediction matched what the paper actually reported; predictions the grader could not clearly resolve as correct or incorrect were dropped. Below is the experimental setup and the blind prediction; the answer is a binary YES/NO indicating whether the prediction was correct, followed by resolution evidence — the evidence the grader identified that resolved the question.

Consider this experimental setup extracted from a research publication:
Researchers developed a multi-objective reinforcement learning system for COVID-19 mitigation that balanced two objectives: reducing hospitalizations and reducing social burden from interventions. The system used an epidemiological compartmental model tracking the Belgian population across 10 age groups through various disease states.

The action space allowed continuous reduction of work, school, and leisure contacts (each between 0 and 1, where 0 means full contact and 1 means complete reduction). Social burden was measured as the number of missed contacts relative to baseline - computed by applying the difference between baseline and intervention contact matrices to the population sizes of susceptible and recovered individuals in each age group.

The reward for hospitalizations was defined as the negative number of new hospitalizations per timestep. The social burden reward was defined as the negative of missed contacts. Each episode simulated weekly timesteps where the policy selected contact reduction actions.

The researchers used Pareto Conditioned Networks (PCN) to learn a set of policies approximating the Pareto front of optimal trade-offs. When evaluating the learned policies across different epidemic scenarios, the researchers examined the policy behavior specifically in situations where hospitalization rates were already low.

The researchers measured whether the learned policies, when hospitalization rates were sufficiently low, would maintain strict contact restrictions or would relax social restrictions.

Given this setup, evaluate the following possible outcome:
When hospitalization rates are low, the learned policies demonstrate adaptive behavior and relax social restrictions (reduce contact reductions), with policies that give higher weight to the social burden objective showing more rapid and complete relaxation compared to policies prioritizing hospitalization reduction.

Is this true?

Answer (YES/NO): YES